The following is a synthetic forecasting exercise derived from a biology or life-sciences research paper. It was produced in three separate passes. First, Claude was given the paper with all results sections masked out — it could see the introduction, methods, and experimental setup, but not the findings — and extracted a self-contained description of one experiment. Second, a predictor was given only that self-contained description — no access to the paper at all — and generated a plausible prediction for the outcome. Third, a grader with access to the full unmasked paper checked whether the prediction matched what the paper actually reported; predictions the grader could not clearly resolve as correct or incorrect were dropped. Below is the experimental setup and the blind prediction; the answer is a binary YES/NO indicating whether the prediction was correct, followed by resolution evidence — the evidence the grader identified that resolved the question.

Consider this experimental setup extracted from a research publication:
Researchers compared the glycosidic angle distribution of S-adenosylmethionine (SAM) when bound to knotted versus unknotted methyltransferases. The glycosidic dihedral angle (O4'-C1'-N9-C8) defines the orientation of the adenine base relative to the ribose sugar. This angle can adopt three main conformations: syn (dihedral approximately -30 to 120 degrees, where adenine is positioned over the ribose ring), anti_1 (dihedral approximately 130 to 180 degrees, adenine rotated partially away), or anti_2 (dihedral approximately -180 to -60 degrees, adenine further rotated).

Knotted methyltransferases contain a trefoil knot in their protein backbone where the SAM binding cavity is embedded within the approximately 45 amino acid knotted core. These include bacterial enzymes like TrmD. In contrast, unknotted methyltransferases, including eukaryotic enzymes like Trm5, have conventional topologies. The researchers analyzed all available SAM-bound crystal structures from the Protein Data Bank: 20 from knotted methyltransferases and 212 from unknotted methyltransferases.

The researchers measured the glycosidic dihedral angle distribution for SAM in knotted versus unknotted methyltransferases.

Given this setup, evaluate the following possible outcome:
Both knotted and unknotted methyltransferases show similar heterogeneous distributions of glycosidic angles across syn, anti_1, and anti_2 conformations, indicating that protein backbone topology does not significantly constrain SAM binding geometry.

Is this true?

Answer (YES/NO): NO